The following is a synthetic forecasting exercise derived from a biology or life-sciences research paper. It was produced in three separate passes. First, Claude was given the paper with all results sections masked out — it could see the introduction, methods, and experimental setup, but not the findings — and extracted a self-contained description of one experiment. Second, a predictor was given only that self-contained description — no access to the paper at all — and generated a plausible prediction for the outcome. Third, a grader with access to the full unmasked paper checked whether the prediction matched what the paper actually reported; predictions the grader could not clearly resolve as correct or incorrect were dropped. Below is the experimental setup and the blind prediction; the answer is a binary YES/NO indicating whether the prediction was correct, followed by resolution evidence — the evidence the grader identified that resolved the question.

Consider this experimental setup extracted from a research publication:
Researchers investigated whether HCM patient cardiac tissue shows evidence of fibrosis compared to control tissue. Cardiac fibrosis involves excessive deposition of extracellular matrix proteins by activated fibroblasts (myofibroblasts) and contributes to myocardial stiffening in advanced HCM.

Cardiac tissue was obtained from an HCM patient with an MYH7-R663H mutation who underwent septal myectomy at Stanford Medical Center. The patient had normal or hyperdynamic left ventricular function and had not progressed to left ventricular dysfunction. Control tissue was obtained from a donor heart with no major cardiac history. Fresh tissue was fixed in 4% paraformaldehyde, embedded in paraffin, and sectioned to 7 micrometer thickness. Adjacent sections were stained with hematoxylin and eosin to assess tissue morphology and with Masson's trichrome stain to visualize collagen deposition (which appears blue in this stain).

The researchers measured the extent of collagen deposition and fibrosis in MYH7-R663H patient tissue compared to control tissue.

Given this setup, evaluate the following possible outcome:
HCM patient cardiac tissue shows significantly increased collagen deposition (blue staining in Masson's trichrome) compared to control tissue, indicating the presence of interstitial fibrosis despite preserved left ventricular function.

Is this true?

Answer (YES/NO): YES